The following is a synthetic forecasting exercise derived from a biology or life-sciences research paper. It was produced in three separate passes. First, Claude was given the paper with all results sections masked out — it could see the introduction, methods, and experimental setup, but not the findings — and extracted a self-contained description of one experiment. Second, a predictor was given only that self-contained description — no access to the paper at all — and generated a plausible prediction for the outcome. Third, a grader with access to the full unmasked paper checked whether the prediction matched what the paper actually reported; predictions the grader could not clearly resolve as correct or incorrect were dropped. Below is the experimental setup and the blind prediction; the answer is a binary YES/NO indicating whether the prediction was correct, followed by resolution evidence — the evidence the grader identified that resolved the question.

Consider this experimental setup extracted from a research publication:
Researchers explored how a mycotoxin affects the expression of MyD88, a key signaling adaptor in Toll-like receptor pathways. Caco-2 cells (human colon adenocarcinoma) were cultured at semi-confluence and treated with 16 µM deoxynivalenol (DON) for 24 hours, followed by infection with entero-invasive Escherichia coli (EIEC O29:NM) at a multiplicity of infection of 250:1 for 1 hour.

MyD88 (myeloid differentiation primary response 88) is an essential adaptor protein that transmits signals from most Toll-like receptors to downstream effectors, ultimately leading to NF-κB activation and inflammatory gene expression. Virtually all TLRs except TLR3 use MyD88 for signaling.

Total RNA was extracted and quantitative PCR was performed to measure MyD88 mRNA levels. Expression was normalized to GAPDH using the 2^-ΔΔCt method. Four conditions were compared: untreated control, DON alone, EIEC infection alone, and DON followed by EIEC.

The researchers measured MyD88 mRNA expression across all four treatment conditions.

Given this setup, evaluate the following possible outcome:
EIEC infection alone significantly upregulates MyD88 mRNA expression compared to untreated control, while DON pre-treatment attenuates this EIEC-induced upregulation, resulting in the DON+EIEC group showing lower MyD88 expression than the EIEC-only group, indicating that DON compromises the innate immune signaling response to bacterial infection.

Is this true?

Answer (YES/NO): NO